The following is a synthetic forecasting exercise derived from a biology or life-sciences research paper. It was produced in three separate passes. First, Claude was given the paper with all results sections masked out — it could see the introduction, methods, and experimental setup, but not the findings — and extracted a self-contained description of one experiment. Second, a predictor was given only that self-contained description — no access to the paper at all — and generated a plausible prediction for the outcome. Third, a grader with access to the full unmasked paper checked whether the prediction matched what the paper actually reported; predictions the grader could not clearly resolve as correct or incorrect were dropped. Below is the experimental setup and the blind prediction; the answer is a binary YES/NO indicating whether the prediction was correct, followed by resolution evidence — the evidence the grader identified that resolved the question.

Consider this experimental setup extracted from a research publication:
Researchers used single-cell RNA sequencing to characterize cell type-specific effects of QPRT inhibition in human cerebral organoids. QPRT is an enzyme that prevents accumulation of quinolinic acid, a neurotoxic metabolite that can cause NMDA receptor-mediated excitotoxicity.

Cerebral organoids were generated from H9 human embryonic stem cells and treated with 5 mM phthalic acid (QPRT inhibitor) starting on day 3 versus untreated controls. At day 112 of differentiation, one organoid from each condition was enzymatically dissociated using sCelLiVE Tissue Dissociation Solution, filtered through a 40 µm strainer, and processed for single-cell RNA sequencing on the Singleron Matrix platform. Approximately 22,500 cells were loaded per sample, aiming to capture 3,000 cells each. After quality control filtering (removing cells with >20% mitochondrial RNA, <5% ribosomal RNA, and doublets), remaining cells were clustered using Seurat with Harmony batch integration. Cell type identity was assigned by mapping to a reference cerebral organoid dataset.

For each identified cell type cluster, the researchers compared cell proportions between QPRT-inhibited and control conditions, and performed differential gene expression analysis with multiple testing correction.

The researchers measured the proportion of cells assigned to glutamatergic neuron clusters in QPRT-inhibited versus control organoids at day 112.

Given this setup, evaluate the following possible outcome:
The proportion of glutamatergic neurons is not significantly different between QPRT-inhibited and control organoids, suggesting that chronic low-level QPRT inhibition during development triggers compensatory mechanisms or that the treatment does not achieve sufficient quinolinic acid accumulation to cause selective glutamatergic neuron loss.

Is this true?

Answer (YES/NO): NO